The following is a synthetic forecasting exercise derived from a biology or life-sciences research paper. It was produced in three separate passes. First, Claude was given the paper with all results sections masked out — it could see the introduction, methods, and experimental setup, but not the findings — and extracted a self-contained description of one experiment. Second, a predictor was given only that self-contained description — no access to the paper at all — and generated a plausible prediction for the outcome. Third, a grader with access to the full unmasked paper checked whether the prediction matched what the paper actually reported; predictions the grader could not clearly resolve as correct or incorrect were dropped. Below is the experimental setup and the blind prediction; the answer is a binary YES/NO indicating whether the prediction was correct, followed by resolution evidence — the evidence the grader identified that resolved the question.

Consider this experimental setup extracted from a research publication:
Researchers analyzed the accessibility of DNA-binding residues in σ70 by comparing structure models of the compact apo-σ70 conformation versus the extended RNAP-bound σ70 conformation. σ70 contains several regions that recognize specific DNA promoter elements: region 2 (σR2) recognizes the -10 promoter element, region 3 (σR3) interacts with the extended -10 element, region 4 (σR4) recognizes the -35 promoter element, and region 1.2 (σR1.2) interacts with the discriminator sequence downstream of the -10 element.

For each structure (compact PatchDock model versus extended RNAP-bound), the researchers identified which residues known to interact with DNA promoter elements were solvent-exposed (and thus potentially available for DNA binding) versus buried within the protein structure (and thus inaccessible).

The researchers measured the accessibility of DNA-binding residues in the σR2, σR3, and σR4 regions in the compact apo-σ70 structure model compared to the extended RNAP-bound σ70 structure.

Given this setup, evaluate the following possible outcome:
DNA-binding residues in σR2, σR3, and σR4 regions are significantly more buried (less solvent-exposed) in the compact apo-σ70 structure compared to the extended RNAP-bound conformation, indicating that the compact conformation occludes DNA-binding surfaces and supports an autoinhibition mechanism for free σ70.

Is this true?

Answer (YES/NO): YES